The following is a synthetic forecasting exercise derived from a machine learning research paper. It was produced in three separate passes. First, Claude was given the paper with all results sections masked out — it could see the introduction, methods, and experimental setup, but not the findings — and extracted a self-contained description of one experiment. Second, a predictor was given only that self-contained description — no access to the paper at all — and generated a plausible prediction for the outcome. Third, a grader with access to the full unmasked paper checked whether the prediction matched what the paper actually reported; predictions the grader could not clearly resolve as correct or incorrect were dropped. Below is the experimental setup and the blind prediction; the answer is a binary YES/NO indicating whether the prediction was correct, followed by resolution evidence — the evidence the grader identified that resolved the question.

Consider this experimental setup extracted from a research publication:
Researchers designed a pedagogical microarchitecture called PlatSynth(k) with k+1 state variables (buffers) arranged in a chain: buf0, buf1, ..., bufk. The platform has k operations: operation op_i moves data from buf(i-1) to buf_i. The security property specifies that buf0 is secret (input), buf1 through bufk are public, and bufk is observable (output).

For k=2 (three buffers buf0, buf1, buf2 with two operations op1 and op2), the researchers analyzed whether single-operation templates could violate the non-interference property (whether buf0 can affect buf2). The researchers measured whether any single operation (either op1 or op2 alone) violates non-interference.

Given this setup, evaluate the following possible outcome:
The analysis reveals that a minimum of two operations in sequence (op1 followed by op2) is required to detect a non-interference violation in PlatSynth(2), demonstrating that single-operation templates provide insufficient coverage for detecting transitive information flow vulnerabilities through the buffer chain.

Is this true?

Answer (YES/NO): YES